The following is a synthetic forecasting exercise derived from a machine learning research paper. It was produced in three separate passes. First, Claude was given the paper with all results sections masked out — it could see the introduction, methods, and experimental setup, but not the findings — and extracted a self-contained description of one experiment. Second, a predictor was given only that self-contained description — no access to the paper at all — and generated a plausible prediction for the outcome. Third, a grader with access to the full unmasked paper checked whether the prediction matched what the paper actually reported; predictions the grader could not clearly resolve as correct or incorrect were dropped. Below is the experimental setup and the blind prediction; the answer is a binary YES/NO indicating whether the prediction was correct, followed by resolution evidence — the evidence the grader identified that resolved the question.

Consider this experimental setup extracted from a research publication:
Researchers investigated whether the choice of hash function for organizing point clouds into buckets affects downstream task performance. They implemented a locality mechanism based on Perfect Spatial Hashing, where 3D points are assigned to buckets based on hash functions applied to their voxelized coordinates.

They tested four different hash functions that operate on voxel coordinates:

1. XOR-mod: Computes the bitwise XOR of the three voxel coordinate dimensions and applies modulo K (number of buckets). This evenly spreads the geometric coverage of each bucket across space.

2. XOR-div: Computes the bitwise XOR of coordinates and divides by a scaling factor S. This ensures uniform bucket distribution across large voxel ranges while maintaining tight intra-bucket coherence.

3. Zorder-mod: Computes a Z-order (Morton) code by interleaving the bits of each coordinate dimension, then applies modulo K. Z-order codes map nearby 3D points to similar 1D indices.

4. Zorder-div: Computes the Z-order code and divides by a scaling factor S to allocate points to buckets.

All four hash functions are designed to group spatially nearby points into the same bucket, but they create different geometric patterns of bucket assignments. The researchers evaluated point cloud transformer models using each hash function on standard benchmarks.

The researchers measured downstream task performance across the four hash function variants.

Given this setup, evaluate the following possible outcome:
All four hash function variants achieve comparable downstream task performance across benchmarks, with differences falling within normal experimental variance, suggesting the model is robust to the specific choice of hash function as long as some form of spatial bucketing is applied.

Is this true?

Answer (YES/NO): NO